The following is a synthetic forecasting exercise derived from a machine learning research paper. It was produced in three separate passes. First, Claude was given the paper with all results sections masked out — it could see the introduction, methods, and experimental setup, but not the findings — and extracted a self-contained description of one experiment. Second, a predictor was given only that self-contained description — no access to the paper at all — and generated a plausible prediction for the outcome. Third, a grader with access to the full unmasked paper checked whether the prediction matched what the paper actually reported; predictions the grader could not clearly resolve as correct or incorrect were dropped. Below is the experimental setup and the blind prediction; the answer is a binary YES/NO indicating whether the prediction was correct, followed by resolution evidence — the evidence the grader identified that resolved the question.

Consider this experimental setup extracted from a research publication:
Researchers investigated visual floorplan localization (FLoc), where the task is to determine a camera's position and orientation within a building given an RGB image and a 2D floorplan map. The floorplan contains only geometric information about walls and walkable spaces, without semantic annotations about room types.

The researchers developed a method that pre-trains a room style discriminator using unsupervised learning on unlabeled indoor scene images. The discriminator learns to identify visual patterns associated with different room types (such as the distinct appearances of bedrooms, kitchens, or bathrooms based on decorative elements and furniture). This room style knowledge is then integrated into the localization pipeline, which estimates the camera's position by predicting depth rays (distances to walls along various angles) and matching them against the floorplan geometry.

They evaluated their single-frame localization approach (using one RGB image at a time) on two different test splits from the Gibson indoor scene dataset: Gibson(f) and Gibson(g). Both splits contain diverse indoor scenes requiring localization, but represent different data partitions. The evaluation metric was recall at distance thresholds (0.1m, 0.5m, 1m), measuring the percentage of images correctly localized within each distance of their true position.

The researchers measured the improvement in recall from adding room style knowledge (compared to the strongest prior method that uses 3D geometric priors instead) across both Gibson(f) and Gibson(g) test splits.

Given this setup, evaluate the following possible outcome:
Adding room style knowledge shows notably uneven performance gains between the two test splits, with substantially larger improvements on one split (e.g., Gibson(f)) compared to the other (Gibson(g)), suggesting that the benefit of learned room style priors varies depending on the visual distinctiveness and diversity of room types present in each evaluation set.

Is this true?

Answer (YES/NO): YES